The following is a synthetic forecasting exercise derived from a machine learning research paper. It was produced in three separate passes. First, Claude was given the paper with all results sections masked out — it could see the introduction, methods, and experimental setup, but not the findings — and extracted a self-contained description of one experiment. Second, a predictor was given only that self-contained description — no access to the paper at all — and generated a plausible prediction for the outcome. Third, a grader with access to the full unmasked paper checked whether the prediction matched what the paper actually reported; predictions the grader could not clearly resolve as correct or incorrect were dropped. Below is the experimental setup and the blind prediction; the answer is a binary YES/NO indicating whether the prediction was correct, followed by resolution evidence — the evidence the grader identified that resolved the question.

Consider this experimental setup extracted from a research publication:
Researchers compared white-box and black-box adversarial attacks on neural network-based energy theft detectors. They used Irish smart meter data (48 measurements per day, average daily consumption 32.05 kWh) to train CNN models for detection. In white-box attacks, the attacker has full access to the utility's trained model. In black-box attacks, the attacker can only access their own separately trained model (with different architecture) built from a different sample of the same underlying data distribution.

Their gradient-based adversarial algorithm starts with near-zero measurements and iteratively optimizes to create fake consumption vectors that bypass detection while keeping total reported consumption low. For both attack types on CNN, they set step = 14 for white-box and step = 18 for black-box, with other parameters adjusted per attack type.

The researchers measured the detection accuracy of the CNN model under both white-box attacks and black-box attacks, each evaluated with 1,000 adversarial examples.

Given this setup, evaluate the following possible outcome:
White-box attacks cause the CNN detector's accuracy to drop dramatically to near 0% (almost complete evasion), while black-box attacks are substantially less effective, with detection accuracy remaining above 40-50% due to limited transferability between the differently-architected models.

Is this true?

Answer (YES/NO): NO